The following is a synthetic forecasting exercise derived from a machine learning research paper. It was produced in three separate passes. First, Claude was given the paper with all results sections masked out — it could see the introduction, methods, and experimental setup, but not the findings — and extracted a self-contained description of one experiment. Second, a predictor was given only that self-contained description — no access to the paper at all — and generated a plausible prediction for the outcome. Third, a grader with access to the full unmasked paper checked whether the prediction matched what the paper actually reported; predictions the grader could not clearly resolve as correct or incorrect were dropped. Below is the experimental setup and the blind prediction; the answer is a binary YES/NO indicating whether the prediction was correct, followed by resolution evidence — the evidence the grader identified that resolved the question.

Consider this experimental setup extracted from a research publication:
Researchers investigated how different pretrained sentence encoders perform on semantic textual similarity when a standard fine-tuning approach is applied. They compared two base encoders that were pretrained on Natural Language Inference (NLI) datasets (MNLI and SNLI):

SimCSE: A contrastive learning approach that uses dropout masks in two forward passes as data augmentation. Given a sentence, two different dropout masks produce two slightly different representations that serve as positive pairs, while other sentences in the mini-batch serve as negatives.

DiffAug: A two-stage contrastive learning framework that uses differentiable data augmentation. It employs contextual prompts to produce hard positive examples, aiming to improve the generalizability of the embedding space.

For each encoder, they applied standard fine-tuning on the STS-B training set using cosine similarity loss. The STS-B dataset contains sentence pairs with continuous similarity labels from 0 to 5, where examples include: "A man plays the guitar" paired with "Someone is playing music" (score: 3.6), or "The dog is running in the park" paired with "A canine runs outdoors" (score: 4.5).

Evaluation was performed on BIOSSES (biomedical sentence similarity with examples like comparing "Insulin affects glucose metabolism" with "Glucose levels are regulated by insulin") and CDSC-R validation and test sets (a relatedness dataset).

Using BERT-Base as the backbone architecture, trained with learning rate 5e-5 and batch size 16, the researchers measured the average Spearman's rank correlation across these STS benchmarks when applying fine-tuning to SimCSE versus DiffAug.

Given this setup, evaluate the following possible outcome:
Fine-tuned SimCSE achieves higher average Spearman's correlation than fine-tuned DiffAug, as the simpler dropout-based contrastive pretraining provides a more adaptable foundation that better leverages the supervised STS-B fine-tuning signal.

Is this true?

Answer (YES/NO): YES